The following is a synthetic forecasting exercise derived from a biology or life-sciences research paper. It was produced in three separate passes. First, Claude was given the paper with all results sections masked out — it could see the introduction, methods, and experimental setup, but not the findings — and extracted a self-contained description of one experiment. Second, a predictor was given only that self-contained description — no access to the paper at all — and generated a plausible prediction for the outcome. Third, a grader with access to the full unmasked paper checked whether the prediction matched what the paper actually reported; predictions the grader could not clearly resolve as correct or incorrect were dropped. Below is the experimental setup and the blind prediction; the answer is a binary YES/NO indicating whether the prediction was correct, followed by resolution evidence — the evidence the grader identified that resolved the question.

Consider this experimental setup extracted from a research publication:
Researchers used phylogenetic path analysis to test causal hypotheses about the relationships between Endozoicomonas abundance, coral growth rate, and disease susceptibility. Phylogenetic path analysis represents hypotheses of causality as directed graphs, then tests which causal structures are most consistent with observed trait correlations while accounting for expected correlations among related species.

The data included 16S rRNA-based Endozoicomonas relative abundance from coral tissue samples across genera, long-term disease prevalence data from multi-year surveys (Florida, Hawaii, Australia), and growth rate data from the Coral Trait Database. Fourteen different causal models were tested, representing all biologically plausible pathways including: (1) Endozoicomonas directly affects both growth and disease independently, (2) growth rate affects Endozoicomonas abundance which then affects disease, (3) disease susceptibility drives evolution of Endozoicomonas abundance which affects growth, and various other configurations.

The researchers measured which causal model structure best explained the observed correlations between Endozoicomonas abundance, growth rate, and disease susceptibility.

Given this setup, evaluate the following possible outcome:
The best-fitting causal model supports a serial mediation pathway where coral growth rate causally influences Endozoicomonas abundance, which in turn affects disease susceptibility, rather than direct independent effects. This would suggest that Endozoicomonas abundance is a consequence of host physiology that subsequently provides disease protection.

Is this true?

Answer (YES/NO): NO